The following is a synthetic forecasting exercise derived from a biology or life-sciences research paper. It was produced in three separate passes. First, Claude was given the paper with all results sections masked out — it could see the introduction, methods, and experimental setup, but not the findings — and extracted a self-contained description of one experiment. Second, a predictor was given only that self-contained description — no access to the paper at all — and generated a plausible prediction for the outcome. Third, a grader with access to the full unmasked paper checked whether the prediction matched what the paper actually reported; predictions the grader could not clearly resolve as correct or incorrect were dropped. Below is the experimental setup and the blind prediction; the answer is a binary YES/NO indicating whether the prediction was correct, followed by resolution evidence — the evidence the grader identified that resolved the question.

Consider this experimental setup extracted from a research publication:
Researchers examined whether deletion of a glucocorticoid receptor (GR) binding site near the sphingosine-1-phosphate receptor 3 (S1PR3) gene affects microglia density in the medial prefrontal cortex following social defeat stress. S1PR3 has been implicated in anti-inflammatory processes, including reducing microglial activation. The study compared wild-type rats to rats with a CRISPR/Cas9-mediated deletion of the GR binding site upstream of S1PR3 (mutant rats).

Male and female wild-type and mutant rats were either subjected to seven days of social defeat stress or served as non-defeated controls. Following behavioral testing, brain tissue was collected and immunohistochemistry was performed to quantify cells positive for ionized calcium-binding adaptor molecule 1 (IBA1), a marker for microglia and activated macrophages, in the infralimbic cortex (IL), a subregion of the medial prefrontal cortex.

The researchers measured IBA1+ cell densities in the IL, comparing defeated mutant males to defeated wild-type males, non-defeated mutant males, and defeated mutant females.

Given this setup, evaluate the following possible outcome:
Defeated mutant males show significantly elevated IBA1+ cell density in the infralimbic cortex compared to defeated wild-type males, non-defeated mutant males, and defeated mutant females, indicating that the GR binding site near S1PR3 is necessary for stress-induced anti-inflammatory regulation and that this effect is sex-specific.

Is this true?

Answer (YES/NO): YES